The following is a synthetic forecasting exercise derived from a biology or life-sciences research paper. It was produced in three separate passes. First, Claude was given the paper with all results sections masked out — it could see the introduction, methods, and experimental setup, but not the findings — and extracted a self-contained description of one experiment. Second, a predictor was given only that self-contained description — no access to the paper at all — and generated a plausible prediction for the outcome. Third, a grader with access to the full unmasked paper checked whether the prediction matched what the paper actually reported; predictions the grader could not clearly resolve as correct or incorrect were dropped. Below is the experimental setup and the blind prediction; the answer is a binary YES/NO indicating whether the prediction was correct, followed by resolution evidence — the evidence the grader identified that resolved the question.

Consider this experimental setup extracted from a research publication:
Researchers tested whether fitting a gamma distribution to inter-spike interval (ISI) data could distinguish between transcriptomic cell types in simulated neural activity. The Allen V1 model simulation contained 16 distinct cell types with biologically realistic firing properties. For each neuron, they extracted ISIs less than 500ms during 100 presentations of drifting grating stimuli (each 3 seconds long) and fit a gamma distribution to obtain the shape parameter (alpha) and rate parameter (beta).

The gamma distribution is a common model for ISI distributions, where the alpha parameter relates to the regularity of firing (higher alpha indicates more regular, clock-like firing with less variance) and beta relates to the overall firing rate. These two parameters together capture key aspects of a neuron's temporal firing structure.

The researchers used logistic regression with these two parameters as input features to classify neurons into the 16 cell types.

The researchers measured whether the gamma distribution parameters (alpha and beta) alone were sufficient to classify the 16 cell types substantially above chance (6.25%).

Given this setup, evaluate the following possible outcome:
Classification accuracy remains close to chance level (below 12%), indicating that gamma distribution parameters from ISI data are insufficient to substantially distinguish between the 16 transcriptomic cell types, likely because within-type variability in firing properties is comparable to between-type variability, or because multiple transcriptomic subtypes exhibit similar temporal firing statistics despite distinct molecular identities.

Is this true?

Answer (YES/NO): NO